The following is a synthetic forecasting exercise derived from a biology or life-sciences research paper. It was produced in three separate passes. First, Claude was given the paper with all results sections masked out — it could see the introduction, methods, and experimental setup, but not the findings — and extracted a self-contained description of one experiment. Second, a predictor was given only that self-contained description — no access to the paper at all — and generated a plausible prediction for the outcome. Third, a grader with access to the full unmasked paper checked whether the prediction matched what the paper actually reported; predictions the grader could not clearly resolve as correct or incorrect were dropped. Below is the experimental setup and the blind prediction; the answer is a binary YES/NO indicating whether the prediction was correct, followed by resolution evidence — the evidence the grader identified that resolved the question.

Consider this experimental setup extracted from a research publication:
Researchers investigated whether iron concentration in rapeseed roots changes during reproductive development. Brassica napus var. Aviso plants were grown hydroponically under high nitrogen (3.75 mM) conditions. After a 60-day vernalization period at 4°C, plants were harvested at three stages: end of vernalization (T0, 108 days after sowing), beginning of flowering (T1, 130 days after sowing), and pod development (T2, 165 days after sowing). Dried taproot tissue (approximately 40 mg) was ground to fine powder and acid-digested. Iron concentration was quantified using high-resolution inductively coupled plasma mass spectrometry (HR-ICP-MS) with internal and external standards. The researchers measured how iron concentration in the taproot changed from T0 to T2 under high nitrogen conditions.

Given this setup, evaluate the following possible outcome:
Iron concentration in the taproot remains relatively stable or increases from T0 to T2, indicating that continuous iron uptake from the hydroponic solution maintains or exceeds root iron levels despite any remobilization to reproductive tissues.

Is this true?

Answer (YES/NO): YES